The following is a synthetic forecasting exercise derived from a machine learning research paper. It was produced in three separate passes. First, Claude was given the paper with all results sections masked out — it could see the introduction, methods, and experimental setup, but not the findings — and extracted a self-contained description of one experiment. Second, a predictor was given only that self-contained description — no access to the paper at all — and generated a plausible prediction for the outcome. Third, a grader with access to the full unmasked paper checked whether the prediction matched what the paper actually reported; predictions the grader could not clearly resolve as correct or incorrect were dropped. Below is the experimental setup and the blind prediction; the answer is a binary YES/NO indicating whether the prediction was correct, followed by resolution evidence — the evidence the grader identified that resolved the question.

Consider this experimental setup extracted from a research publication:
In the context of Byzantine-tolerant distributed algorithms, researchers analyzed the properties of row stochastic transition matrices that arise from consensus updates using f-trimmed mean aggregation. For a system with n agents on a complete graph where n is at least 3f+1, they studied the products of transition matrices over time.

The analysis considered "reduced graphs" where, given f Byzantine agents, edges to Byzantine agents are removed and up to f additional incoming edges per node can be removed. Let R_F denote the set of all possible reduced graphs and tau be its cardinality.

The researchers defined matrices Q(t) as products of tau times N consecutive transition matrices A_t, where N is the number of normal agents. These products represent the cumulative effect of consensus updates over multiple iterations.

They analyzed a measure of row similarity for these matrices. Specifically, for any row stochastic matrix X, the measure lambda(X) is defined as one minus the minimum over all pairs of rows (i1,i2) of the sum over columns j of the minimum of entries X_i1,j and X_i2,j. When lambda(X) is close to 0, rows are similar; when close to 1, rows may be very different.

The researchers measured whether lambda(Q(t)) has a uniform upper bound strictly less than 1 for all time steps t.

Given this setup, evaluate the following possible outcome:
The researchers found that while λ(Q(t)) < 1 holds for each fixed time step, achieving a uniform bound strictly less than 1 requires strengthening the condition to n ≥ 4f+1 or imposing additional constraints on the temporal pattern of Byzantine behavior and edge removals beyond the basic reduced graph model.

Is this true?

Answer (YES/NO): NO